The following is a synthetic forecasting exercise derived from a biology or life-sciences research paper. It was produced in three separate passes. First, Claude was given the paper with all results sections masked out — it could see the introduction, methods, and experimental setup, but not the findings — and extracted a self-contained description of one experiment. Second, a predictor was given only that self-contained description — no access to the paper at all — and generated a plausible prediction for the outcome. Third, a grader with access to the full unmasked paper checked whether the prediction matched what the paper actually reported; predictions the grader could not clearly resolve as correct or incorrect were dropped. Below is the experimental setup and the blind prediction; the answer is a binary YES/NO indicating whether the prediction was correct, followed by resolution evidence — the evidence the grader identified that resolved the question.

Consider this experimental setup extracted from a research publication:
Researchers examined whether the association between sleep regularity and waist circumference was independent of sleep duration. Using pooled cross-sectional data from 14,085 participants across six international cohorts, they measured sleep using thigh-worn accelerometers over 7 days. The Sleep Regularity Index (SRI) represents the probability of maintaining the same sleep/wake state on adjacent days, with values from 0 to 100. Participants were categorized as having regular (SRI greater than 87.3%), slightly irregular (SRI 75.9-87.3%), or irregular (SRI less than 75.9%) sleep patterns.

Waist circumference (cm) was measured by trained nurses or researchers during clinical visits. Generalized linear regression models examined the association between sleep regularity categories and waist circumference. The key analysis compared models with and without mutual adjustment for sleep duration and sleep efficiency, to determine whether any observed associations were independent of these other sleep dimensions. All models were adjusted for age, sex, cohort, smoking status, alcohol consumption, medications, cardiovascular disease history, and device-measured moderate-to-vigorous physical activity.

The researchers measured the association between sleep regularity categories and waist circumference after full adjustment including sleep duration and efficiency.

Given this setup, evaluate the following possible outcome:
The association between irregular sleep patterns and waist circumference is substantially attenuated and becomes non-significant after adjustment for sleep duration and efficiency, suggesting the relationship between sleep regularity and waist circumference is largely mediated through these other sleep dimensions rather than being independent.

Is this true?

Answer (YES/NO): NO